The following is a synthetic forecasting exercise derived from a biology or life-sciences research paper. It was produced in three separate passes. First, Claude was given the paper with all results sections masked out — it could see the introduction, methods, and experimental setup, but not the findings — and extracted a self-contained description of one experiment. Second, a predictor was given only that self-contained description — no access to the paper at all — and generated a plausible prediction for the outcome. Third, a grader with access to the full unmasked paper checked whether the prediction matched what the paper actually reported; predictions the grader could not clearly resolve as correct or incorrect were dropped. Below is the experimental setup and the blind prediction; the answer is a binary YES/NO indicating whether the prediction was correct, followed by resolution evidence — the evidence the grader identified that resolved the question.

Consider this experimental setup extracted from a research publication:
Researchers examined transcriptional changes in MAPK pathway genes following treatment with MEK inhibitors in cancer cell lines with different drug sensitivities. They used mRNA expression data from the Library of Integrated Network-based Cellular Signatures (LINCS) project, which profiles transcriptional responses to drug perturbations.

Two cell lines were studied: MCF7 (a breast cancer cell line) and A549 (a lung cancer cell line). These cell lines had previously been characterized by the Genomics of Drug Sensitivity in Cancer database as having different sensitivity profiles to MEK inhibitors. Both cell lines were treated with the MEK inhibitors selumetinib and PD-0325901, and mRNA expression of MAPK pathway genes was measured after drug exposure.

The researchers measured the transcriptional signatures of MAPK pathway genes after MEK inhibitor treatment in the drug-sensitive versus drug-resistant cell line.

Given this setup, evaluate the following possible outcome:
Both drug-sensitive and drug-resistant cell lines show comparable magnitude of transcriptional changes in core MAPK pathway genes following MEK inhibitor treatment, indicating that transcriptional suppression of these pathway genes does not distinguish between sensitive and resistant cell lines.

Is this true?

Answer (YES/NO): NO